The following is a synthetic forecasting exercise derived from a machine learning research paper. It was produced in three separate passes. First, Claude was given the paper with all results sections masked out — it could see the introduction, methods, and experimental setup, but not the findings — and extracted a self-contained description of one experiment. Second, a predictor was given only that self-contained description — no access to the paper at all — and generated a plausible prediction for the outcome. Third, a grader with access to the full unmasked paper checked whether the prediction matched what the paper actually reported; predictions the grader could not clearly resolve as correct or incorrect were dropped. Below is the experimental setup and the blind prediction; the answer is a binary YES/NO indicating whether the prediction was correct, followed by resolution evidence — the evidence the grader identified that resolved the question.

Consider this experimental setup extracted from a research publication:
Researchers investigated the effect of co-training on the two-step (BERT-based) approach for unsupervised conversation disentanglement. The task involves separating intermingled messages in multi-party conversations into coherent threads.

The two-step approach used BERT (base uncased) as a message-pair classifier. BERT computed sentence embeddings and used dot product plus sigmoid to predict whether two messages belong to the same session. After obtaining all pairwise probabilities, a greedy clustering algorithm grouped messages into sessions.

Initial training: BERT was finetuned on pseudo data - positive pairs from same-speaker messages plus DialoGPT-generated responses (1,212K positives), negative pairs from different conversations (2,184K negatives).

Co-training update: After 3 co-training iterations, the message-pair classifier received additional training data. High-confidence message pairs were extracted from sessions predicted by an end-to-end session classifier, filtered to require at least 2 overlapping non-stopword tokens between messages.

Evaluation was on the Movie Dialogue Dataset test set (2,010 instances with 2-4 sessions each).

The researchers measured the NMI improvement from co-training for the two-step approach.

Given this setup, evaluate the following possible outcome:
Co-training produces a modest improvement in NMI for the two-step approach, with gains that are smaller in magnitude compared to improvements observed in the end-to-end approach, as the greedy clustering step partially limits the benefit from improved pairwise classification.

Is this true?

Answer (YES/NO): YES